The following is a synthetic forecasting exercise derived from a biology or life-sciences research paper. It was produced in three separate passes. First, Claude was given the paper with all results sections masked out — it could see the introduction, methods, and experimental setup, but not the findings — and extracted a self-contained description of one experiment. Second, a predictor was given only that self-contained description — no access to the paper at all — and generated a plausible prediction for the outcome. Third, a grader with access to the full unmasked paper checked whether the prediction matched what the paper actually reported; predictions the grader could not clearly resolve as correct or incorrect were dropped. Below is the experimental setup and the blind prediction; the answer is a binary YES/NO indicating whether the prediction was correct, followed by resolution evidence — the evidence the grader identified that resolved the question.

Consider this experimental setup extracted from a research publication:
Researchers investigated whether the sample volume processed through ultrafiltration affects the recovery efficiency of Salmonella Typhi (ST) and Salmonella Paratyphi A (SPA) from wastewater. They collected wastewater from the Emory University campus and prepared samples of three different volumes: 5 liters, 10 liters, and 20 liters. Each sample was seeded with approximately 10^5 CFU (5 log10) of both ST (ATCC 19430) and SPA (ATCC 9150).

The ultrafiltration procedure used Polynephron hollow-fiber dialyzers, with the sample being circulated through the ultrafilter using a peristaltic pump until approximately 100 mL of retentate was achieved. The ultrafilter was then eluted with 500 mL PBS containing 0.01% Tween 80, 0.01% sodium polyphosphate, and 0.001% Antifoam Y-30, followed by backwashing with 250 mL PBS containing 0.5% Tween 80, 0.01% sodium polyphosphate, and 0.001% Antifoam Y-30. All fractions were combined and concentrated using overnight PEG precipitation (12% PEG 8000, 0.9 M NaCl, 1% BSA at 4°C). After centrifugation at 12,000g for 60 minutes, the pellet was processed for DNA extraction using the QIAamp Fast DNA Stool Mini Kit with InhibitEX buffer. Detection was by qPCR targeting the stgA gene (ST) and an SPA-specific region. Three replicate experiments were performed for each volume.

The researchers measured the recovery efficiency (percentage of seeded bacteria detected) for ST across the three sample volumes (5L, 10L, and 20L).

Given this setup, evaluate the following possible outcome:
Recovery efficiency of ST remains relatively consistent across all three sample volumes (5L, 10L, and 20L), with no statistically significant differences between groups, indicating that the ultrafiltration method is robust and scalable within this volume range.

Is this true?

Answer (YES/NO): YES